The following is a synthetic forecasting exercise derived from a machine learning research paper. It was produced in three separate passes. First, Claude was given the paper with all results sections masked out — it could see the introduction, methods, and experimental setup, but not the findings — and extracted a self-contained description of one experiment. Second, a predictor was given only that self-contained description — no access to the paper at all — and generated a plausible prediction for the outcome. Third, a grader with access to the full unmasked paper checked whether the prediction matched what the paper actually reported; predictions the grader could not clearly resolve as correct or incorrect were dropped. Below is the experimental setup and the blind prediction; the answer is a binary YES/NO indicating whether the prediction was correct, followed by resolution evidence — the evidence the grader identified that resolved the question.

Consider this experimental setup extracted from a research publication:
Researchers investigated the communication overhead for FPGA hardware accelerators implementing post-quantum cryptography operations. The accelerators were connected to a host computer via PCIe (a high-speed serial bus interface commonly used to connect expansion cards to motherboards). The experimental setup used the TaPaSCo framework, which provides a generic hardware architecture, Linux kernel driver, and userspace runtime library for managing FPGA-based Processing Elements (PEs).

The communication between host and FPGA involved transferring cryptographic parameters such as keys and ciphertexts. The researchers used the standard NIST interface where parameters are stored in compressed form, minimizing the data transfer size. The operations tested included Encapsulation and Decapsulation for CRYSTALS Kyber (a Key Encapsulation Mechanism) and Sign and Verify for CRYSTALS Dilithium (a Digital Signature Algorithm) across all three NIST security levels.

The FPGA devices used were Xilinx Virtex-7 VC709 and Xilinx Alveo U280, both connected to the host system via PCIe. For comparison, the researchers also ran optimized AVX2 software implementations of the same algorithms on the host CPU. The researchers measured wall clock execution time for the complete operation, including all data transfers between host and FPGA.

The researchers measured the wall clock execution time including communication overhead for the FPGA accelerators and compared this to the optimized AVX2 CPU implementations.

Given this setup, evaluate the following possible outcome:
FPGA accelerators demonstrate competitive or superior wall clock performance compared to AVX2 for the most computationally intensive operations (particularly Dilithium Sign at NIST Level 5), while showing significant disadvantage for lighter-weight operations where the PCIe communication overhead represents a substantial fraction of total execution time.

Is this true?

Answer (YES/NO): NO